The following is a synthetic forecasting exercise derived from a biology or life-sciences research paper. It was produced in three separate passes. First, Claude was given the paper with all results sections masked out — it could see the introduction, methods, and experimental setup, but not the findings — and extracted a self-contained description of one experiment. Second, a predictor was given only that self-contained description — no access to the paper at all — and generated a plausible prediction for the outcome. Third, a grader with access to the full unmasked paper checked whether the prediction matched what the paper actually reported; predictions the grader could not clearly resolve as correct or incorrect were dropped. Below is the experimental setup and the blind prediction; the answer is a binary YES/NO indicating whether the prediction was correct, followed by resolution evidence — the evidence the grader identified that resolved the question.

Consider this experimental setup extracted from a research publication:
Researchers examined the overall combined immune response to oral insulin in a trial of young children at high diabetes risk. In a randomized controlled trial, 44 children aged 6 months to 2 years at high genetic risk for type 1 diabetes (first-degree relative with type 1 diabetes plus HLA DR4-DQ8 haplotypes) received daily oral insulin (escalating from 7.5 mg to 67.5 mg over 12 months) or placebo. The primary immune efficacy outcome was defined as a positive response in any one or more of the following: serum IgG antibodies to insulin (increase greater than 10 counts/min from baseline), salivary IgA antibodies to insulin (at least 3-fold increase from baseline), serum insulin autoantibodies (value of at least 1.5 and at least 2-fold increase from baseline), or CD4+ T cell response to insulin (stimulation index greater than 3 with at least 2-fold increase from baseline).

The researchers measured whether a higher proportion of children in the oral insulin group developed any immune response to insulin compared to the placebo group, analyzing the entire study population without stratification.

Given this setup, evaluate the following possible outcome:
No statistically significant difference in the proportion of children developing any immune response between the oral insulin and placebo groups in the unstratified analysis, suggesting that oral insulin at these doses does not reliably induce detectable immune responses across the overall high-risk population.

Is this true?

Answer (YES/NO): YES